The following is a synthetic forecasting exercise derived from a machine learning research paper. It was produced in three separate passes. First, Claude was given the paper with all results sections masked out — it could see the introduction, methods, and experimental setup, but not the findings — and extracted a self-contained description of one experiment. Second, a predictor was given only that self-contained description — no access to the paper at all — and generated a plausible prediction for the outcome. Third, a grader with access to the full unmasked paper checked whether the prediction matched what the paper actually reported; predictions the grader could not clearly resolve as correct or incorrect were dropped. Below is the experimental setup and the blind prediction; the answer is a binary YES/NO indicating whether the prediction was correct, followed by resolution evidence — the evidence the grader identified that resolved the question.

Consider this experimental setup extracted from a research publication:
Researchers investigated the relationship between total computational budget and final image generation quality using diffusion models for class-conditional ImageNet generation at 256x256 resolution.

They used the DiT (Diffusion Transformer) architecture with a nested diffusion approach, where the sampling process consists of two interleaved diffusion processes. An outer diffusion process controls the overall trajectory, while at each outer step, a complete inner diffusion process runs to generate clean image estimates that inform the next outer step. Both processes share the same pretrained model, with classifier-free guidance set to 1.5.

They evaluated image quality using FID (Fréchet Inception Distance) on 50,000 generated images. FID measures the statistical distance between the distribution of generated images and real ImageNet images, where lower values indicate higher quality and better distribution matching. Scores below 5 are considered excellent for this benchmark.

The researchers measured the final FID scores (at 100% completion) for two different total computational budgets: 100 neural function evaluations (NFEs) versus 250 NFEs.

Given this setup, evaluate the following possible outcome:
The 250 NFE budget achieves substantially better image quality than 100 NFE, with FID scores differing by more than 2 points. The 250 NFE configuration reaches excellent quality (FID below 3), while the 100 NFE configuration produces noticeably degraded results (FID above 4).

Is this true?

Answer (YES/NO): NO